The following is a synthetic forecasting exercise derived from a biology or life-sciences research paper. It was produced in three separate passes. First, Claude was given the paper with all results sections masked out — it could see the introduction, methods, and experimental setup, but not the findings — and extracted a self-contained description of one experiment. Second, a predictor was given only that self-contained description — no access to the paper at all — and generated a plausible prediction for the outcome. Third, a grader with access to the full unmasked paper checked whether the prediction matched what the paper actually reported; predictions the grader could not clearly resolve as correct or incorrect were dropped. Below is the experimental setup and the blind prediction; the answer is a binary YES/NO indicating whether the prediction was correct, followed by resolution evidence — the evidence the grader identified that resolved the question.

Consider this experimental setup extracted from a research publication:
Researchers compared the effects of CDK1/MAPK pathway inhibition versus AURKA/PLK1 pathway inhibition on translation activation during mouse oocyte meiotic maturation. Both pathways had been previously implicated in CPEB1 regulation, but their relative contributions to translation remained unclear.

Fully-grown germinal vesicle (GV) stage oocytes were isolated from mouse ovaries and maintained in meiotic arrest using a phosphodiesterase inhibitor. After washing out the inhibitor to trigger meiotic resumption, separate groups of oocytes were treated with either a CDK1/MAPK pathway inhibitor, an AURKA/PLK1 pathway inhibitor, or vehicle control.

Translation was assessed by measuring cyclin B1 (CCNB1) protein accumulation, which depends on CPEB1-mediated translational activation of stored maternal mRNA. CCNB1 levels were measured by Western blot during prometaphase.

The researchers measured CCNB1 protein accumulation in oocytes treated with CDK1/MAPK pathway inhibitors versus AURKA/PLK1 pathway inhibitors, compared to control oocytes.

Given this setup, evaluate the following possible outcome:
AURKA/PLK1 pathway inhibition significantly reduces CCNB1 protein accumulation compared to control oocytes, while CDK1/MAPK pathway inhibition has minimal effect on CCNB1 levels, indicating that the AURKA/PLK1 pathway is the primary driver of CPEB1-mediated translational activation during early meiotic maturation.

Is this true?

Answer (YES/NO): NO